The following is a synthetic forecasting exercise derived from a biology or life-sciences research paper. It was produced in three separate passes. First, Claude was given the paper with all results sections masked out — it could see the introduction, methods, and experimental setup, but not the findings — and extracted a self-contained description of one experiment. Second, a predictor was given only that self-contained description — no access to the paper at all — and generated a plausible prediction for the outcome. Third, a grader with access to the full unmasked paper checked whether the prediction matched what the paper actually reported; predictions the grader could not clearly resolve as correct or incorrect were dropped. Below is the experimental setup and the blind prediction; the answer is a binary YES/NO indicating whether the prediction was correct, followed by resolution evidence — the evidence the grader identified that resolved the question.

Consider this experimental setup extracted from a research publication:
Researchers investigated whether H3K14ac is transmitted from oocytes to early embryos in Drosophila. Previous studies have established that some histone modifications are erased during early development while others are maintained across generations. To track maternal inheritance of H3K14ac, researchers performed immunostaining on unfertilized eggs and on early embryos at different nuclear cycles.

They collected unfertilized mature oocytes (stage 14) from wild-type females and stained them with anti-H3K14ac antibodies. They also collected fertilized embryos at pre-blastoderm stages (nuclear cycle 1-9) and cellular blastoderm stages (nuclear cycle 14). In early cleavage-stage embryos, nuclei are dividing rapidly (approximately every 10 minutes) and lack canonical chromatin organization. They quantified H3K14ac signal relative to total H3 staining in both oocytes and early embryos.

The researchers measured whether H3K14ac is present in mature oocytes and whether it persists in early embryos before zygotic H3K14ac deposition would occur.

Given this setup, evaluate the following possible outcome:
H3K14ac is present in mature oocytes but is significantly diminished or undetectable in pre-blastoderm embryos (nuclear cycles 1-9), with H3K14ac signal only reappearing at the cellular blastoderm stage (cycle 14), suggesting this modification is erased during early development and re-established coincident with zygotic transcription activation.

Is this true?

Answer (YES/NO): NO